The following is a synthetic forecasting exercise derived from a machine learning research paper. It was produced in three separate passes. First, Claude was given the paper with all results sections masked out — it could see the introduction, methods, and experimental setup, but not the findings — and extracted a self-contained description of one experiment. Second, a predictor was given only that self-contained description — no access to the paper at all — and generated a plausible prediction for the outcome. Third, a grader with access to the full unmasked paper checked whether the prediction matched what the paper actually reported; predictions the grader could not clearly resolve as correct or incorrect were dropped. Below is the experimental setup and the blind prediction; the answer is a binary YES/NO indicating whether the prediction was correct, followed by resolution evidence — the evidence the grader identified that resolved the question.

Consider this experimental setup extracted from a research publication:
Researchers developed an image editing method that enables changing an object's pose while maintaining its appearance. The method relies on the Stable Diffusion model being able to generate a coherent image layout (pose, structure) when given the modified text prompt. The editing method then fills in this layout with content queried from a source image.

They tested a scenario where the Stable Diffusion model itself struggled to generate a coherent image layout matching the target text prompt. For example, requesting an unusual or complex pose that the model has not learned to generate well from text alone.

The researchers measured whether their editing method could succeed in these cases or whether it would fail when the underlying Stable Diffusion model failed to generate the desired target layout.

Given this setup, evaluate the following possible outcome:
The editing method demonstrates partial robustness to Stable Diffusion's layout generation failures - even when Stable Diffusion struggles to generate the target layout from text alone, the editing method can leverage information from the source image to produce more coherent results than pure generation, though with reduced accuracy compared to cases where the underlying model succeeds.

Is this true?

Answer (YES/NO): NO